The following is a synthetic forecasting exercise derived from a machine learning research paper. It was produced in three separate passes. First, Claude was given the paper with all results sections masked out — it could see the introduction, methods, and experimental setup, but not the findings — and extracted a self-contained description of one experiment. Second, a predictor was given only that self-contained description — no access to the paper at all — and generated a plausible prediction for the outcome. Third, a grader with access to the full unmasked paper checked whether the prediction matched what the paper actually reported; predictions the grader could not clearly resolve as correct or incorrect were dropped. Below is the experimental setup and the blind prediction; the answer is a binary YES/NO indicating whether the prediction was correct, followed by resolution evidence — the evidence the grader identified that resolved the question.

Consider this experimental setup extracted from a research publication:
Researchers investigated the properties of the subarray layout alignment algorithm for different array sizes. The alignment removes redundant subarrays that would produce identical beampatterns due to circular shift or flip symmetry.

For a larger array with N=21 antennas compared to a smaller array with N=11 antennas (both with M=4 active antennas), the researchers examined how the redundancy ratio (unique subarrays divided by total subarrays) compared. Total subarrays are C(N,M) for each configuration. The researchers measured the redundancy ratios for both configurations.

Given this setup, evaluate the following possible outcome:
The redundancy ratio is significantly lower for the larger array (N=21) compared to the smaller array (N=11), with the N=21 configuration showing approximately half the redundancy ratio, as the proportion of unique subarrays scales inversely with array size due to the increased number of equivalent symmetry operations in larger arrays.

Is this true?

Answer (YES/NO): YES